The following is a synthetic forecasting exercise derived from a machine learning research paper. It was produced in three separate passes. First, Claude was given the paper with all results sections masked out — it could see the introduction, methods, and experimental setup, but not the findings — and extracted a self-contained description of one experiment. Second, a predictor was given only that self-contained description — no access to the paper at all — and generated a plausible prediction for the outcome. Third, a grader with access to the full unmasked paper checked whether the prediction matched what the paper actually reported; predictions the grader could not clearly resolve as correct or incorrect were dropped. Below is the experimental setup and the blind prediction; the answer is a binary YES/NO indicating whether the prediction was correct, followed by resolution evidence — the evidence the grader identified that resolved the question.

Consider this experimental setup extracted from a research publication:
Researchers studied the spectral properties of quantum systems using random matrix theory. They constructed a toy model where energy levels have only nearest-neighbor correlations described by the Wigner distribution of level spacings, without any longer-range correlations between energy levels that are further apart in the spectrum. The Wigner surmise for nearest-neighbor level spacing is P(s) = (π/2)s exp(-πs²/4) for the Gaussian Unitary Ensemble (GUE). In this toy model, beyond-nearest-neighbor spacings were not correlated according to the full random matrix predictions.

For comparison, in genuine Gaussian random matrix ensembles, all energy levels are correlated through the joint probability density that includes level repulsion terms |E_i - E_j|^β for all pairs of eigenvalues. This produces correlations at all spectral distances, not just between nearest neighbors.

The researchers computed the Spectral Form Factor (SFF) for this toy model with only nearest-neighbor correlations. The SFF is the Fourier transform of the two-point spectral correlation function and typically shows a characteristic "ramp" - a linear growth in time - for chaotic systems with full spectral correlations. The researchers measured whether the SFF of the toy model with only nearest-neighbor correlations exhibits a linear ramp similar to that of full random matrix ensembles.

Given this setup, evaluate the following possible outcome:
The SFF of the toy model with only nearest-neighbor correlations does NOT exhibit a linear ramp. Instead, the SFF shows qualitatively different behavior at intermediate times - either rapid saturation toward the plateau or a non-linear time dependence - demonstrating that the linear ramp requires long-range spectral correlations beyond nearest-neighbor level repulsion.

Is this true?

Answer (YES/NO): YES